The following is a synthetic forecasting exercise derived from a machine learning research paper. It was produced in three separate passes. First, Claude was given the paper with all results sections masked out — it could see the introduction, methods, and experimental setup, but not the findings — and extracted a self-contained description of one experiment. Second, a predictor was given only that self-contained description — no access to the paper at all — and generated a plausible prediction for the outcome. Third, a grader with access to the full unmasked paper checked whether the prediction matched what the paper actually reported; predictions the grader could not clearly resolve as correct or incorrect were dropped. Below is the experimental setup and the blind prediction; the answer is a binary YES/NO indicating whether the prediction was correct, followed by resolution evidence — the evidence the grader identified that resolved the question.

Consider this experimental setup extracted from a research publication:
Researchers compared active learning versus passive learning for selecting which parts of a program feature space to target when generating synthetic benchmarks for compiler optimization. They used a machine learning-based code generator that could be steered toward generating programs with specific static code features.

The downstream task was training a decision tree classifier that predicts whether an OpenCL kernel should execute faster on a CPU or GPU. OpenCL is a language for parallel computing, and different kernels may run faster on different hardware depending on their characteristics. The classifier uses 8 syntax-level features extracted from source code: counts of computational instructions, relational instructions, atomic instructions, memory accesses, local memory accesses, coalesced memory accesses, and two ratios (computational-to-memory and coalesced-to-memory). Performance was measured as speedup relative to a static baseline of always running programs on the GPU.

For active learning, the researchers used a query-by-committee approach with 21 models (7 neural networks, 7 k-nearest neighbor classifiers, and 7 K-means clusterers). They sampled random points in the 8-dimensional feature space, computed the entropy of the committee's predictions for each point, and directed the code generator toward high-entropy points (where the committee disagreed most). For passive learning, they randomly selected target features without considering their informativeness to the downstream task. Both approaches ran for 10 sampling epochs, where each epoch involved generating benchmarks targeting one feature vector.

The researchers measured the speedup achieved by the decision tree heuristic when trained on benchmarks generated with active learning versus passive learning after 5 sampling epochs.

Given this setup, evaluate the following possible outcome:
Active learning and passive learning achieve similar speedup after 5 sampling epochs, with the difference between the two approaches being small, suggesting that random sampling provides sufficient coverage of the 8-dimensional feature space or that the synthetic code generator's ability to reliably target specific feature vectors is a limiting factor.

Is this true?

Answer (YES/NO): NO